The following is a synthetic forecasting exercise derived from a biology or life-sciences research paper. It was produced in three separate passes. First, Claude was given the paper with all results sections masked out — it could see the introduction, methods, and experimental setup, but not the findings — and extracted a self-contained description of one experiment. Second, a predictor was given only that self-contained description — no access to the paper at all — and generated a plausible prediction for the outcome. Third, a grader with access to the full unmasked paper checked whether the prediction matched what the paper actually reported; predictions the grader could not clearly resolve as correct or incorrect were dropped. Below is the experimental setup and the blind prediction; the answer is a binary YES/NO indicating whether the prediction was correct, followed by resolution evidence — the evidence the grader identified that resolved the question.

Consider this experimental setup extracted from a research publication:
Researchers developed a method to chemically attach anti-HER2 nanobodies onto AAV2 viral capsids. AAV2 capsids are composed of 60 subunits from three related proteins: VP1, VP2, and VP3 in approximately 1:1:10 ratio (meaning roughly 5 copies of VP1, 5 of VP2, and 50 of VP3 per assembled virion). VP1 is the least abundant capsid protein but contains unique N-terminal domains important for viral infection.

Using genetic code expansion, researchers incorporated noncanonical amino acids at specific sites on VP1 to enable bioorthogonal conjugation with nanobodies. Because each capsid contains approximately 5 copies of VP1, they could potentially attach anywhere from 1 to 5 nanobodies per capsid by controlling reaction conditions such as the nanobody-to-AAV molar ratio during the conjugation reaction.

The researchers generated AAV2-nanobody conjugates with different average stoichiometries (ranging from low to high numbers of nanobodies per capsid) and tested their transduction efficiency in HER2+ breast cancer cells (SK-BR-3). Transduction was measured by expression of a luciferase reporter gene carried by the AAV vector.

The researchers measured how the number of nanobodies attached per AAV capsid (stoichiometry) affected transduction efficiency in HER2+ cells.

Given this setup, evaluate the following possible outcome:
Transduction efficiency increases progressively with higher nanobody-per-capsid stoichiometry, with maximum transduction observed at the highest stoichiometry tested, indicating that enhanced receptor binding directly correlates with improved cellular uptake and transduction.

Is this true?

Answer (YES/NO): NO